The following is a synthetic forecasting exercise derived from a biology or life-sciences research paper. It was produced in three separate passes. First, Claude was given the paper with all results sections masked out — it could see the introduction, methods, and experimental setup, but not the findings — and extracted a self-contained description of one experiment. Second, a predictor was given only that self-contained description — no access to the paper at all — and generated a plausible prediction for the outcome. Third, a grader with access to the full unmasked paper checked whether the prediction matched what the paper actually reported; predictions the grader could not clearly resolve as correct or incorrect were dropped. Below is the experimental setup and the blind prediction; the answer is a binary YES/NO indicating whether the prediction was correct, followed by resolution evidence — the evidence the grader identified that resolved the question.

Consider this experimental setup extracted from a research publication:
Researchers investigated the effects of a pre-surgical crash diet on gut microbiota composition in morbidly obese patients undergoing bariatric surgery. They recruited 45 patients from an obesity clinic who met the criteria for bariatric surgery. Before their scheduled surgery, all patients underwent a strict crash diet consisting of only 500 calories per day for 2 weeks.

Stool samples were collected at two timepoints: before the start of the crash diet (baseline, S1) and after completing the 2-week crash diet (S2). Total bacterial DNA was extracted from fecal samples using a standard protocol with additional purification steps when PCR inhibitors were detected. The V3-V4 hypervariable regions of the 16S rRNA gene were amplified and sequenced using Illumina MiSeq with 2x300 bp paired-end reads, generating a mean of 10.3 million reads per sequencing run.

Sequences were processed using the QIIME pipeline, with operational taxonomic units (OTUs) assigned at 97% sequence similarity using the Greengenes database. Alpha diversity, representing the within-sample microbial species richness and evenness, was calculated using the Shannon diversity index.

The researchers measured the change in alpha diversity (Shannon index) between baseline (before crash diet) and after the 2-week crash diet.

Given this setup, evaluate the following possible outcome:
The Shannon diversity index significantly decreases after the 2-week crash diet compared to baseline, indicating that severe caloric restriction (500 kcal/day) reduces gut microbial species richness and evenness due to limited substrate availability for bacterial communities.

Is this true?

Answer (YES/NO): YES